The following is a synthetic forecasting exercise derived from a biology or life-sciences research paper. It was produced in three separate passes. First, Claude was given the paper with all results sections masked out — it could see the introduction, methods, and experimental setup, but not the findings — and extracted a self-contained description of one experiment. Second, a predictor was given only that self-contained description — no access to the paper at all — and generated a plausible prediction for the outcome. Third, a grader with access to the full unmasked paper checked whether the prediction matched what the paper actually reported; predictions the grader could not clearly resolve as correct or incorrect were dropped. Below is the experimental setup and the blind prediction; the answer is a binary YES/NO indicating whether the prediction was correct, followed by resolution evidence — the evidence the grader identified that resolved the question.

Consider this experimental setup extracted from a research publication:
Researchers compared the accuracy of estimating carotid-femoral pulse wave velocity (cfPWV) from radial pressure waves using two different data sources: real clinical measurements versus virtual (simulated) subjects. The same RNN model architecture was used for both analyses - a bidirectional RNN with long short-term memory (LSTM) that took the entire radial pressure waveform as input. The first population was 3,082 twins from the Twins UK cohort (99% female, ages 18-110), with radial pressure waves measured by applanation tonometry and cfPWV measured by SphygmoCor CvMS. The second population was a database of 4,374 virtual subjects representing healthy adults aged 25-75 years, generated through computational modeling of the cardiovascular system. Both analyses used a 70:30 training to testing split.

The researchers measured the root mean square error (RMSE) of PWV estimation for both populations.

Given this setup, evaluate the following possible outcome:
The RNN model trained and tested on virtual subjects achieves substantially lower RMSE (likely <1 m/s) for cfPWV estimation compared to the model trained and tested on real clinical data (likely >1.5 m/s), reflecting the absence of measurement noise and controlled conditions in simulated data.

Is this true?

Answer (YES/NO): YES